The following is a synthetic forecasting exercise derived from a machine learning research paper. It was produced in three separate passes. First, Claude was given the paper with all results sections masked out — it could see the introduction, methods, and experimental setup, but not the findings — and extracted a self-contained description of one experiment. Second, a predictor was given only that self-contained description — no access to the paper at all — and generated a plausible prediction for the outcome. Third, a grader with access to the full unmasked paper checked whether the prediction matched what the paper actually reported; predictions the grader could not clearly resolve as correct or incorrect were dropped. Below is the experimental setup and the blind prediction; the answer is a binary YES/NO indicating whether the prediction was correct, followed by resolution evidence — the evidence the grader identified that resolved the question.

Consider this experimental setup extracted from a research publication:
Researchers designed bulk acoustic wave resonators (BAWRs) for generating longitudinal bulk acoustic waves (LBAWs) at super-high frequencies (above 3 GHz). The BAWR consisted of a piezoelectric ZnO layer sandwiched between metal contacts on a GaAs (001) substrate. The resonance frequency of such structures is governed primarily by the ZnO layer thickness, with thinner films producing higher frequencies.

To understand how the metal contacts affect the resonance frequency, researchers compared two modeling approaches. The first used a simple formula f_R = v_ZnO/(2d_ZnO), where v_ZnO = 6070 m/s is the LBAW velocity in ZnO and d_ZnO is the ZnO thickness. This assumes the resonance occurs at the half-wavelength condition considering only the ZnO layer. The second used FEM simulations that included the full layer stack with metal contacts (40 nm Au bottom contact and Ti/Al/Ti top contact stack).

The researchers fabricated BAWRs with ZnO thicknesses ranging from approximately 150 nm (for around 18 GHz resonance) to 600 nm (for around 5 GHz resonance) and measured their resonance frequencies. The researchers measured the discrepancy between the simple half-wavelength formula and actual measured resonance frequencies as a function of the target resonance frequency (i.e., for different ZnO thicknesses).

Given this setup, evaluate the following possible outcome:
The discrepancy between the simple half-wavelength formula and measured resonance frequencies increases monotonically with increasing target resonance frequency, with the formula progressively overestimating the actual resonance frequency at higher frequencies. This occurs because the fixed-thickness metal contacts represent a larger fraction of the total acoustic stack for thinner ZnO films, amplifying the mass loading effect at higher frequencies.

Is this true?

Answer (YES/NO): YES